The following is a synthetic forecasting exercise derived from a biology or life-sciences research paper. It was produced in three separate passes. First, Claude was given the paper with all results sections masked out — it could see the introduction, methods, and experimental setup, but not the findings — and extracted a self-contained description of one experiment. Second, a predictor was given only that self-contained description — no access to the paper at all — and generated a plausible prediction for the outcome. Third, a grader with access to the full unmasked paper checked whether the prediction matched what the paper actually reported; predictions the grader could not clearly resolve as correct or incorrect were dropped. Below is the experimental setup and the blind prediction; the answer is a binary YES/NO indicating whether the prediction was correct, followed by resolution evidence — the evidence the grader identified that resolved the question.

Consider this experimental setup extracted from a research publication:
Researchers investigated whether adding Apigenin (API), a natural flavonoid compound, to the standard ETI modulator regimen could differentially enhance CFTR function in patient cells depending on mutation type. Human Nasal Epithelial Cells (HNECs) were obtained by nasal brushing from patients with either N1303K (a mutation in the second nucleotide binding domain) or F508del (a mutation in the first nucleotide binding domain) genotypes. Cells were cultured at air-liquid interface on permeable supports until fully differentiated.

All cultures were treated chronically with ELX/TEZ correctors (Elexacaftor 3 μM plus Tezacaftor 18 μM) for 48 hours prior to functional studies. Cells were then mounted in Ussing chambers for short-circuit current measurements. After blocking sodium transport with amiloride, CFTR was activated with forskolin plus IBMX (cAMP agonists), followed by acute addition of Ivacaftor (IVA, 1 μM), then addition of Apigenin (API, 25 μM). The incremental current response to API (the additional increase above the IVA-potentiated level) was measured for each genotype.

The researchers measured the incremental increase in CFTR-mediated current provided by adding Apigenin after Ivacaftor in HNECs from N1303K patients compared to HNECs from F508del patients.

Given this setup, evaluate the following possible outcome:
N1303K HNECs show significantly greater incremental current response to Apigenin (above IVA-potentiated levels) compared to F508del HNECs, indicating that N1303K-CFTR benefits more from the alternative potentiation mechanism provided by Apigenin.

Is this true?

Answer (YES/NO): YES